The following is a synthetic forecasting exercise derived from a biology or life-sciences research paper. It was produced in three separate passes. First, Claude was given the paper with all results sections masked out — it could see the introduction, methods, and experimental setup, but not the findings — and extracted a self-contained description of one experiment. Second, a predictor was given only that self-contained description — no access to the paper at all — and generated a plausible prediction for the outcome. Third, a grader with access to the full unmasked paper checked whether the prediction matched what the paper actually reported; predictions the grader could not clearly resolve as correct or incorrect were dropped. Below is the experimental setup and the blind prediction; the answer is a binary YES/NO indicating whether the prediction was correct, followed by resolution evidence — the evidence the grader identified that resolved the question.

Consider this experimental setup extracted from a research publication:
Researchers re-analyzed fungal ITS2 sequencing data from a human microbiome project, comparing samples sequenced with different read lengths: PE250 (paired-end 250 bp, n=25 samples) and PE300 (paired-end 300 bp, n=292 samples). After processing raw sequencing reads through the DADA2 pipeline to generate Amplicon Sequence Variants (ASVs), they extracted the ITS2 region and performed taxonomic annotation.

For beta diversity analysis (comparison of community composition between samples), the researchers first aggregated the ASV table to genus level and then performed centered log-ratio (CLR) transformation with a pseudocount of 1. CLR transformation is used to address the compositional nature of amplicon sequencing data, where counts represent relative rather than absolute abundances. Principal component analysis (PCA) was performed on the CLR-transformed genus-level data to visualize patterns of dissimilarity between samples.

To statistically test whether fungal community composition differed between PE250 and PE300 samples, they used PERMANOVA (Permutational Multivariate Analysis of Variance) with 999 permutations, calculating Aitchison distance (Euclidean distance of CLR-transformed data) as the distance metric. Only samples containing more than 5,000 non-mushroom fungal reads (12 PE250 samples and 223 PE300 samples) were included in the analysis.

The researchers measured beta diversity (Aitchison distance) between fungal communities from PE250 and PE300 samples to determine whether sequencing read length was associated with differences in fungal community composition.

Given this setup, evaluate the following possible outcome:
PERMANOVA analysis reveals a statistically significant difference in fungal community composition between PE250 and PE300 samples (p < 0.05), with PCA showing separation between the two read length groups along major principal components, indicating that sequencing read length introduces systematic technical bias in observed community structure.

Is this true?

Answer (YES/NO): YES